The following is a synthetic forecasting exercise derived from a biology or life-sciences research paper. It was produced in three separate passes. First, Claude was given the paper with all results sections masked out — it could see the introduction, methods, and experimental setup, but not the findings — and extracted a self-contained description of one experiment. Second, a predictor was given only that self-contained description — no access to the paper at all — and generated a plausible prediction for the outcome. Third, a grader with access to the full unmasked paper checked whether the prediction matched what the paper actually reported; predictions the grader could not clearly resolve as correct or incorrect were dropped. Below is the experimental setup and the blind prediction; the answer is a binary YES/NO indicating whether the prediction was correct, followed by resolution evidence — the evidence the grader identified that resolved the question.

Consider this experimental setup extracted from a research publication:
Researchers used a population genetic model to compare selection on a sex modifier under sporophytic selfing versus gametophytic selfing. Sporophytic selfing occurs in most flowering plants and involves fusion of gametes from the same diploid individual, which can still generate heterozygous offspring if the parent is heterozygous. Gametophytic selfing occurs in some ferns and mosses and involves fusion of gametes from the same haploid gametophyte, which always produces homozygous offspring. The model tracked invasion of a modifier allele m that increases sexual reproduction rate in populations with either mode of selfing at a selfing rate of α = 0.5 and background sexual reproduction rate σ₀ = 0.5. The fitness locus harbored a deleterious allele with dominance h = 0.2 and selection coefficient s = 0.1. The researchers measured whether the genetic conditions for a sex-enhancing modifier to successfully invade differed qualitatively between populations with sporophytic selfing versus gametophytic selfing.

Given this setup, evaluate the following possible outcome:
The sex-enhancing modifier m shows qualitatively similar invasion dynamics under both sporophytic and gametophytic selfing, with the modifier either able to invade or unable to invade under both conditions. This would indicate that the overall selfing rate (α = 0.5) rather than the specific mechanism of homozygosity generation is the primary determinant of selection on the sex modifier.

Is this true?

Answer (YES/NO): YES